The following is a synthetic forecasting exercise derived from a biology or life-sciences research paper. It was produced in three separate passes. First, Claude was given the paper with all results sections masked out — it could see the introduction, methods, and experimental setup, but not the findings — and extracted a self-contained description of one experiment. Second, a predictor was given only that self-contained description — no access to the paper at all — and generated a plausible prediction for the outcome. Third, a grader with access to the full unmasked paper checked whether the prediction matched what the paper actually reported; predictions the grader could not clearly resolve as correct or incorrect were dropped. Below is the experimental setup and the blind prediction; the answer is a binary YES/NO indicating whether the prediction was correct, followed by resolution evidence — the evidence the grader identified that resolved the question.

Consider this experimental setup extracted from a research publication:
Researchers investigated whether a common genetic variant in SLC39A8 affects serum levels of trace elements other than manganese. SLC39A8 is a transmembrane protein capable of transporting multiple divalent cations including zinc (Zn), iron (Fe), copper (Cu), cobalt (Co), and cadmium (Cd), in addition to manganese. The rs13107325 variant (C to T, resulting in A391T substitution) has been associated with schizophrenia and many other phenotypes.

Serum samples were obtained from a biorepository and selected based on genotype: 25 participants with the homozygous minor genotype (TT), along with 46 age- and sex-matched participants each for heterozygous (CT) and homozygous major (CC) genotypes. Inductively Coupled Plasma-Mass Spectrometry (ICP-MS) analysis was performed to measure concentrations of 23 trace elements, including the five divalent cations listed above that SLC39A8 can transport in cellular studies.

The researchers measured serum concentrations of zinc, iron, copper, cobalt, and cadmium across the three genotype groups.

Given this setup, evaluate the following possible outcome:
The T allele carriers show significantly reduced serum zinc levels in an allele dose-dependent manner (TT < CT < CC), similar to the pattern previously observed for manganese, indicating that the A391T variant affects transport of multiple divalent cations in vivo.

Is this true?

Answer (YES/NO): NO